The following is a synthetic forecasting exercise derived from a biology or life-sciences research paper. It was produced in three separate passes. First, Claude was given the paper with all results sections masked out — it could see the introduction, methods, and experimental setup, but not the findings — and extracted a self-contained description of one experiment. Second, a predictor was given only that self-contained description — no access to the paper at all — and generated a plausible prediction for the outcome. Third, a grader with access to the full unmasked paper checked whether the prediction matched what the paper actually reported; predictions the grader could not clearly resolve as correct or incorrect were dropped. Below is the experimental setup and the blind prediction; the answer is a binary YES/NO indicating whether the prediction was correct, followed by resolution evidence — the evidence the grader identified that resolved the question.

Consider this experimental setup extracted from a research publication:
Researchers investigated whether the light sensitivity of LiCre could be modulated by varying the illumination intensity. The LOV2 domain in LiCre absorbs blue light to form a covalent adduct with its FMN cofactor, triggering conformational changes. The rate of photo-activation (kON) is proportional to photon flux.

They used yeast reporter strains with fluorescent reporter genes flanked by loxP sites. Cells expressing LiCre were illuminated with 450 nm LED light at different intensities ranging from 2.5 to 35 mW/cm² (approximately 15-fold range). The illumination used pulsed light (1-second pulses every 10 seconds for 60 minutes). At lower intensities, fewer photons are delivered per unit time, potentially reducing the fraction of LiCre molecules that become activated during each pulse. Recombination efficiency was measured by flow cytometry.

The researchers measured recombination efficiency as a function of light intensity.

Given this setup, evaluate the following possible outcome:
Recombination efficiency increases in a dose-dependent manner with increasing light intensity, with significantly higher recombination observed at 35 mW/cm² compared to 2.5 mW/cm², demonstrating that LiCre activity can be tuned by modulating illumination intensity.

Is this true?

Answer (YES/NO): NO